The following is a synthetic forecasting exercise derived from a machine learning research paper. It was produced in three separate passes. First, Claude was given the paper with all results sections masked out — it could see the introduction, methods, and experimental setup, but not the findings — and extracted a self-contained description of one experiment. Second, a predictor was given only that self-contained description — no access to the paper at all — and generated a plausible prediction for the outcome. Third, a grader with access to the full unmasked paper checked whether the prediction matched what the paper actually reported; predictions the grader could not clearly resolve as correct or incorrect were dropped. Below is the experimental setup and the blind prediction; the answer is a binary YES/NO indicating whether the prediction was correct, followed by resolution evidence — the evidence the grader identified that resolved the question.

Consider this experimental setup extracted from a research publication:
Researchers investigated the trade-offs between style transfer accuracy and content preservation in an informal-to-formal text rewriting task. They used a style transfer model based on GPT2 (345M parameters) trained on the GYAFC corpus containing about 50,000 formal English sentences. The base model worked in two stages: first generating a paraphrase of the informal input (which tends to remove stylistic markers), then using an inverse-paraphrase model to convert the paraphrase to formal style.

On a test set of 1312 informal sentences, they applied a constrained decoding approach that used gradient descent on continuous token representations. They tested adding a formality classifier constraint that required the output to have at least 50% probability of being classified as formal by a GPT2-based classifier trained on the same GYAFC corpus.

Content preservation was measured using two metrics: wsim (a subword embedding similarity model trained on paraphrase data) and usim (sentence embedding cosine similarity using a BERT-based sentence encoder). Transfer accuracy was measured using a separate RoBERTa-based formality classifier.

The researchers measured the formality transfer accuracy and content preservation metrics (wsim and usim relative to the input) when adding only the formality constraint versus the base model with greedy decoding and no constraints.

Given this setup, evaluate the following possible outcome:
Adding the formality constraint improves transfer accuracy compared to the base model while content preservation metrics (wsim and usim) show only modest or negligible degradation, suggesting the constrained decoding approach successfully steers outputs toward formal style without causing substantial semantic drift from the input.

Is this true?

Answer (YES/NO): NO